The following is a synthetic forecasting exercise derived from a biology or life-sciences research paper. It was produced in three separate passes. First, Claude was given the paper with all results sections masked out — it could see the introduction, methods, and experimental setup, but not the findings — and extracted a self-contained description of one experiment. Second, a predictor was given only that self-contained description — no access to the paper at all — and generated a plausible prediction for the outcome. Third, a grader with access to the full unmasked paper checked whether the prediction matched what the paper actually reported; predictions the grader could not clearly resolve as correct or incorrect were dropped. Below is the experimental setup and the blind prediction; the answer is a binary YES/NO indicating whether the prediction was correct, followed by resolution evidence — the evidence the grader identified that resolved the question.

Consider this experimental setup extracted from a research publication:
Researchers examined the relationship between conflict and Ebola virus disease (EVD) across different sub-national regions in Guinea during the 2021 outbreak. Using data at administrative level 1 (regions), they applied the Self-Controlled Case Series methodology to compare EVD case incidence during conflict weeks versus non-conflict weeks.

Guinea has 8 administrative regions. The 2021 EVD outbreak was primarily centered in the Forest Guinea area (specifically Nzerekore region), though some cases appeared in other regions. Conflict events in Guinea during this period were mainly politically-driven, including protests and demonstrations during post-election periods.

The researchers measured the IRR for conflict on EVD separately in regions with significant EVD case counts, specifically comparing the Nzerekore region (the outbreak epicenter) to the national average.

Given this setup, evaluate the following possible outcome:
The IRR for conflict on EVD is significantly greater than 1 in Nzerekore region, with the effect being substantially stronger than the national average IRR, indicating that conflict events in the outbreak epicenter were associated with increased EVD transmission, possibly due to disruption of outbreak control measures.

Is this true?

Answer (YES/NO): NO